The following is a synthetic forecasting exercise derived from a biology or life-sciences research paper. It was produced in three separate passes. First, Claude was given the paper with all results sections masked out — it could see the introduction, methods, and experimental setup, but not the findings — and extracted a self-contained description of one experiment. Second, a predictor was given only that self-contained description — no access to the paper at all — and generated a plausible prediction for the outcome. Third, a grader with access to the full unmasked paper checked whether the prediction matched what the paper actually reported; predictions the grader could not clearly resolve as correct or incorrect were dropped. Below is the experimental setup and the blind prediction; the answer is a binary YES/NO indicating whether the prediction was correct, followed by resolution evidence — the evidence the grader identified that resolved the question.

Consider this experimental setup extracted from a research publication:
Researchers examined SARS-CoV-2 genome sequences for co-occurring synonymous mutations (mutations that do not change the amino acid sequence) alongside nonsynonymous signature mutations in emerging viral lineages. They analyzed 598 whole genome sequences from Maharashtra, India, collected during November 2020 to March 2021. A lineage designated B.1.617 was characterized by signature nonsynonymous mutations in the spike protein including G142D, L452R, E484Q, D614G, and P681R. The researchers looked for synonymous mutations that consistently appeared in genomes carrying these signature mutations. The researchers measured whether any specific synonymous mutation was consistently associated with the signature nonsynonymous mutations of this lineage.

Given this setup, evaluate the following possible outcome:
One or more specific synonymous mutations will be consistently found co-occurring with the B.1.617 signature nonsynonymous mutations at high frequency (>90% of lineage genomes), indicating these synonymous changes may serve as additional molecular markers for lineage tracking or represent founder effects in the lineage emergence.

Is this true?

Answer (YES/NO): YES